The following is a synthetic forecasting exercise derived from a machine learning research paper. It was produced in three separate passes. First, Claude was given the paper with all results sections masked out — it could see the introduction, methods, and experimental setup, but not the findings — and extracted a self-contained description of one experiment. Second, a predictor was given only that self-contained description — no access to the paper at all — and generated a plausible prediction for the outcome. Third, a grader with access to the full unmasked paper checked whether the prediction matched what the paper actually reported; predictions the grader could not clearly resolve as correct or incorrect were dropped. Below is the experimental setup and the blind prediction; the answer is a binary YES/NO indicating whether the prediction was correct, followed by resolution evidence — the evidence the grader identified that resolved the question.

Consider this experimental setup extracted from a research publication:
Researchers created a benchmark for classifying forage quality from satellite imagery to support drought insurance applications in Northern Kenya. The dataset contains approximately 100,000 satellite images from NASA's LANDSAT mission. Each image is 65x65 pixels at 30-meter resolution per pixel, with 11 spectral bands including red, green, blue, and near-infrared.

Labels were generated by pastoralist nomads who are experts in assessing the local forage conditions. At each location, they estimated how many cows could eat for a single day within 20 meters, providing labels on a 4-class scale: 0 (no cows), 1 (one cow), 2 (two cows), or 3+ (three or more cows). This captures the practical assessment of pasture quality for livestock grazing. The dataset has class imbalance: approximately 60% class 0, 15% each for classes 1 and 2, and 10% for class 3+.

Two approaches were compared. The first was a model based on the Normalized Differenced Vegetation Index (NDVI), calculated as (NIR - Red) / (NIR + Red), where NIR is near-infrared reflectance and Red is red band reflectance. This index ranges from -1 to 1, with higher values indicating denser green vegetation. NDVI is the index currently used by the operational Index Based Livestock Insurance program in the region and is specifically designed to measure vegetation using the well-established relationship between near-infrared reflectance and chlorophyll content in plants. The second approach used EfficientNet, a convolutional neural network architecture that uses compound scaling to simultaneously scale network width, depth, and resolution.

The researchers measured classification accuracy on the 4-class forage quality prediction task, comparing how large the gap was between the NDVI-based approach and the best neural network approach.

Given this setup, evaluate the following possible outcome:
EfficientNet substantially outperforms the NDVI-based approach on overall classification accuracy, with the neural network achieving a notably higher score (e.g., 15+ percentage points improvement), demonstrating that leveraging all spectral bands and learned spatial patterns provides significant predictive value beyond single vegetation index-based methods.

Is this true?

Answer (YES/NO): NO